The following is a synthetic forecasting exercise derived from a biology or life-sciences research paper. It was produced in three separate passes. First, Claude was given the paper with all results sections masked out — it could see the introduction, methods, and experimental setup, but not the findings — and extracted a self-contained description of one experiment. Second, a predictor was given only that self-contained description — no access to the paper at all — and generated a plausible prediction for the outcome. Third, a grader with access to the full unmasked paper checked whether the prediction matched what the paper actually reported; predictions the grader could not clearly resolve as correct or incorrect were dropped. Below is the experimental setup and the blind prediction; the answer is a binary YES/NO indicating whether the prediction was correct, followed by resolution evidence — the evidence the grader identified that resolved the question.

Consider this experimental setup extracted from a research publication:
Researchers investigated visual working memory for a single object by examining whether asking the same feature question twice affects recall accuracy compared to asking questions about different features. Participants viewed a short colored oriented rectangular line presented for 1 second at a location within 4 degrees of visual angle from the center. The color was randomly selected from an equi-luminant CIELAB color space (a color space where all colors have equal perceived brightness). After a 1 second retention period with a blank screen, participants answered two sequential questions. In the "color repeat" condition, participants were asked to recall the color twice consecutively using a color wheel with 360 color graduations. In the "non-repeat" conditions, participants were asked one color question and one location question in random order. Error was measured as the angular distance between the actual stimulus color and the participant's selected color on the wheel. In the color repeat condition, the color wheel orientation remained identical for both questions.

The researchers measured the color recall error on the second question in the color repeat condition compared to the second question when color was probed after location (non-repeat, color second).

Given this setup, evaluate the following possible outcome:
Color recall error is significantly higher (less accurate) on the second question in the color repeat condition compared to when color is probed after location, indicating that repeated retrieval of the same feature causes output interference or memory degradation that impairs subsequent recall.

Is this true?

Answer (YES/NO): NO